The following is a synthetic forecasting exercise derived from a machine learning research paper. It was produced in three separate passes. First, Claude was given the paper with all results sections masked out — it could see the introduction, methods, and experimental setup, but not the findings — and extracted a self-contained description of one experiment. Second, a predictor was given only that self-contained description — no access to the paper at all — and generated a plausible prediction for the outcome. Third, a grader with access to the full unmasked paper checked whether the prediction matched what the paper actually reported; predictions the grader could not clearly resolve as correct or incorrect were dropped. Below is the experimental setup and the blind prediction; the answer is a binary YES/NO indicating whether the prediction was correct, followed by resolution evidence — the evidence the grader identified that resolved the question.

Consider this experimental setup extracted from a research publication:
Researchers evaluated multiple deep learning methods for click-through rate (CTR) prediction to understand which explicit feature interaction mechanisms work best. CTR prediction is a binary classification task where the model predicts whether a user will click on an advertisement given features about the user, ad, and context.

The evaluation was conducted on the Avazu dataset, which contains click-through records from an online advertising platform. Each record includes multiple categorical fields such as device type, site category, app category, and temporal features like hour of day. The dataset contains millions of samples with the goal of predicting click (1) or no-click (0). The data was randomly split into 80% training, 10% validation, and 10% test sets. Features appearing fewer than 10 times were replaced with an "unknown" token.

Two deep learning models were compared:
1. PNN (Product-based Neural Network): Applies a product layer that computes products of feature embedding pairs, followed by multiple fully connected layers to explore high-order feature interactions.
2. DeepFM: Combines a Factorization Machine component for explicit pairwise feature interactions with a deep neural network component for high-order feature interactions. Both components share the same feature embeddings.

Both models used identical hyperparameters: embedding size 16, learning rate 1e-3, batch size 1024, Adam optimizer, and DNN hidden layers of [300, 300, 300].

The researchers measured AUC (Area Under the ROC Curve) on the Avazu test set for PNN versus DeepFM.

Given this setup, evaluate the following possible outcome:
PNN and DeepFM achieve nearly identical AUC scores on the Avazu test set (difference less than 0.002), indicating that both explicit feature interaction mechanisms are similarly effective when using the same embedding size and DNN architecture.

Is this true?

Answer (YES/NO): YES